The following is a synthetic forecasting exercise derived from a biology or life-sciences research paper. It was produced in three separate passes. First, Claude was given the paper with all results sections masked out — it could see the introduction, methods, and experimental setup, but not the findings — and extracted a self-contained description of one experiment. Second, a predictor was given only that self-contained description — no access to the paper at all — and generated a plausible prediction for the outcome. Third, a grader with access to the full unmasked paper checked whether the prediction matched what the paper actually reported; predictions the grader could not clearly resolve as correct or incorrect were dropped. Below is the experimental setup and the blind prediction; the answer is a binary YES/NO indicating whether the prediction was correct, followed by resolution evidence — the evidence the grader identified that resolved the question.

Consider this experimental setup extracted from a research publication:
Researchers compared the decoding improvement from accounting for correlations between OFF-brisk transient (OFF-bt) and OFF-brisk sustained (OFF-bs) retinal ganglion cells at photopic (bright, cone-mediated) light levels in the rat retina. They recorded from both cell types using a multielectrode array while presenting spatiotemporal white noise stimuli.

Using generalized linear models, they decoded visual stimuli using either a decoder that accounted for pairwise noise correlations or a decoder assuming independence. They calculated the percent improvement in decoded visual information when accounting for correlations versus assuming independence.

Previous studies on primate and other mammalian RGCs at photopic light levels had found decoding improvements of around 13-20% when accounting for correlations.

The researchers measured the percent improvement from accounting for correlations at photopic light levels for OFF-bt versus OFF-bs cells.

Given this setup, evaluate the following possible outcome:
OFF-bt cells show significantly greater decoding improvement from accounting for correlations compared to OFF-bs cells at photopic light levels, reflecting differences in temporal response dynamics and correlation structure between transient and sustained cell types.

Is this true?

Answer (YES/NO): YES